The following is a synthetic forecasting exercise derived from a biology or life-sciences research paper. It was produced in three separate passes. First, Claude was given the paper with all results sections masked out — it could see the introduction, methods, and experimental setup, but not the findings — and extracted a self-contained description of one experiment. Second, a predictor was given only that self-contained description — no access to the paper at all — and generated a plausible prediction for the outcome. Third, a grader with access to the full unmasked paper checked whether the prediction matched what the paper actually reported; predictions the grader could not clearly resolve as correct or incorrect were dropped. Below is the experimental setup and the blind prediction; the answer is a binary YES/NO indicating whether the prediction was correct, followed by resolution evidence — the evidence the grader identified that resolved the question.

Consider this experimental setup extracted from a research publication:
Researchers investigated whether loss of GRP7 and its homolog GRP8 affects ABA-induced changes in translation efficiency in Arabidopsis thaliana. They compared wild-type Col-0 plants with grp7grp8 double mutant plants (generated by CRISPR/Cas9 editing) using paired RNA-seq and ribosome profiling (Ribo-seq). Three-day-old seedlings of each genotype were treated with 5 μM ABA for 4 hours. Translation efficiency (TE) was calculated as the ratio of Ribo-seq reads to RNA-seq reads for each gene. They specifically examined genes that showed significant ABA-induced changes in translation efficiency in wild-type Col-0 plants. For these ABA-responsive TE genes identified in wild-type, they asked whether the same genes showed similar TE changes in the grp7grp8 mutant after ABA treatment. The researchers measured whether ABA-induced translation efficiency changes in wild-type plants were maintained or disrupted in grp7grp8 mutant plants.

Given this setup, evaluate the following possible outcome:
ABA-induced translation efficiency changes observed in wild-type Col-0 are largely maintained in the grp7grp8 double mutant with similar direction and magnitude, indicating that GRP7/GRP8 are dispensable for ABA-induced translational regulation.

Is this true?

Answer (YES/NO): NO